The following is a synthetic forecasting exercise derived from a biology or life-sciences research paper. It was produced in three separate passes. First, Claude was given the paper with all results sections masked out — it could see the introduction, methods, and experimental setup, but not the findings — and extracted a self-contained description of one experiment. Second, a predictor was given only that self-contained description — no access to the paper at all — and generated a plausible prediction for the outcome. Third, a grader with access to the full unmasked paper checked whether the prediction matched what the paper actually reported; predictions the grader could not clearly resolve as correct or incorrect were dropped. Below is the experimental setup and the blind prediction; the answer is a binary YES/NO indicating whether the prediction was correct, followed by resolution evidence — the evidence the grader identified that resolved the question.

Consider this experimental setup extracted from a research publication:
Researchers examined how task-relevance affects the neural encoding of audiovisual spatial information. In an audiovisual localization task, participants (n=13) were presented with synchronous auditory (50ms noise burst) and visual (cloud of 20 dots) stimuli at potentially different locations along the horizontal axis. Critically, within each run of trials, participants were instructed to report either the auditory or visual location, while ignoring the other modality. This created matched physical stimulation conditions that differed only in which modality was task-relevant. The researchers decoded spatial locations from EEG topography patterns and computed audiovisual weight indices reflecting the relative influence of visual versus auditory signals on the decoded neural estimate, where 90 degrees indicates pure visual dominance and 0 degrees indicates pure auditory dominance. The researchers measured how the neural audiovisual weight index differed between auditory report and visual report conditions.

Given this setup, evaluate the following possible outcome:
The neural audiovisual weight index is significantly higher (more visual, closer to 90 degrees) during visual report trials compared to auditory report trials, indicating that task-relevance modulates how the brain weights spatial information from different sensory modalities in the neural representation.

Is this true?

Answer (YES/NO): YES